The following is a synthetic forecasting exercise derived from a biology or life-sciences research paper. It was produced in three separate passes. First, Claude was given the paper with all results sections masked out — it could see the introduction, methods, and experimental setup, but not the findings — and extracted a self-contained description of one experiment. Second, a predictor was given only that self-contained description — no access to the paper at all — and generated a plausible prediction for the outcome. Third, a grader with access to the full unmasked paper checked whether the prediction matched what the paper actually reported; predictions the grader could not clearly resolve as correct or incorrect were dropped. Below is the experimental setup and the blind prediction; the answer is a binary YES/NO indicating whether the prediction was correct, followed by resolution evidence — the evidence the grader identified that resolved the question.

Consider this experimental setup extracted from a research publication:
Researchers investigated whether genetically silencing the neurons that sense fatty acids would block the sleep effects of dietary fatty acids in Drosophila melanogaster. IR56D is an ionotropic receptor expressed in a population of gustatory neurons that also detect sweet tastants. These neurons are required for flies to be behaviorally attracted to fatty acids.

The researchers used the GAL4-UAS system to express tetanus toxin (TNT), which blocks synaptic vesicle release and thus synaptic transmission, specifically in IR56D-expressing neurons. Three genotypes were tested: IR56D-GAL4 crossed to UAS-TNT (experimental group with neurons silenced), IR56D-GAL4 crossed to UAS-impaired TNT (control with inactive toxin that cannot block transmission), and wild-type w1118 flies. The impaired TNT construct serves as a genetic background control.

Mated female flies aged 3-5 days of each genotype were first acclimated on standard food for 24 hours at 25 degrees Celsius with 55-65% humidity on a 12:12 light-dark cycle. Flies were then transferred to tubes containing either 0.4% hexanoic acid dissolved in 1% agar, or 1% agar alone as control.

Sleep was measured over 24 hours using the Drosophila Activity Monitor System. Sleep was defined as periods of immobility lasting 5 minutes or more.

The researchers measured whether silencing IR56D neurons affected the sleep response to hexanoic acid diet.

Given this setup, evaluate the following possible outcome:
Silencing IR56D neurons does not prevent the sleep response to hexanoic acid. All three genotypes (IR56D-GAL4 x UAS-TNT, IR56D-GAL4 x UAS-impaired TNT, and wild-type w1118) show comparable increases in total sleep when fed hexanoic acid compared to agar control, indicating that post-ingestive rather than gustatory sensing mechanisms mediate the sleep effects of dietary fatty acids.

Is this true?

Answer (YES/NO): NO